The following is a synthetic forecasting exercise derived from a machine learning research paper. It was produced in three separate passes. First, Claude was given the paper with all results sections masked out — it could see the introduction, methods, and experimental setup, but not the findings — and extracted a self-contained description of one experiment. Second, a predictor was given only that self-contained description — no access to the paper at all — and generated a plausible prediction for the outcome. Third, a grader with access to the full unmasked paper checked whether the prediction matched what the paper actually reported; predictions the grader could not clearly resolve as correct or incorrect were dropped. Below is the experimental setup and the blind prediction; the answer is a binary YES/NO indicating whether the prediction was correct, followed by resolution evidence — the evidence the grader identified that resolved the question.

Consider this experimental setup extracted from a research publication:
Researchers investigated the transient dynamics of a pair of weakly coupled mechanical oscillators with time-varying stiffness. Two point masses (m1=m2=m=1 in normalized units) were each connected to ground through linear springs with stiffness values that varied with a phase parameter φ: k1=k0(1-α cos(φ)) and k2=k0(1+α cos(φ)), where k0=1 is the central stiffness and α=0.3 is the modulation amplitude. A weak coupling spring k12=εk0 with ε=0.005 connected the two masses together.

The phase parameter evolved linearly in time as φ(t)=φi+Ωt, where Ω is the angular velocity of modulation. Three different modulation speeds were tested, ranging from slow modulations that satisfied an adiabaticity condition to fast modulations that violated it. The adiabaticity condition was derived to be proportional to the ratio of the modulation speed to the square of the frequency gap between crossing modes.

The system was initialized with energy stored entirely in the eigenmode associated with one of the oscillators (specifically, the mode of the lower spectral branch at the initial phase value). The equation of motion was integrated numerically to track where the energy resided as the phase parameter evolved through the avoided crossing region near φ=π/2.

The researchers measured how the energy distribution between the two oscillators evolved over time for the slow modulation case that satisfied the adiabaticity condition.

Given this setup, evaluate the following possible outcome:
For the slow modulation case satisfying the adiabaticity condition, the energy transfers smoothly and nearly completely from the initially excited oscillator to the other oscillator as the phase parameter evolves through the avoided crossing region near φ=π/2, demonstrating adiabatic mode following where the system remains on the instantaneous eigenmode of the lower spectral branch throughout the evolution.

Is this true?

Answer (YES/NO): YES